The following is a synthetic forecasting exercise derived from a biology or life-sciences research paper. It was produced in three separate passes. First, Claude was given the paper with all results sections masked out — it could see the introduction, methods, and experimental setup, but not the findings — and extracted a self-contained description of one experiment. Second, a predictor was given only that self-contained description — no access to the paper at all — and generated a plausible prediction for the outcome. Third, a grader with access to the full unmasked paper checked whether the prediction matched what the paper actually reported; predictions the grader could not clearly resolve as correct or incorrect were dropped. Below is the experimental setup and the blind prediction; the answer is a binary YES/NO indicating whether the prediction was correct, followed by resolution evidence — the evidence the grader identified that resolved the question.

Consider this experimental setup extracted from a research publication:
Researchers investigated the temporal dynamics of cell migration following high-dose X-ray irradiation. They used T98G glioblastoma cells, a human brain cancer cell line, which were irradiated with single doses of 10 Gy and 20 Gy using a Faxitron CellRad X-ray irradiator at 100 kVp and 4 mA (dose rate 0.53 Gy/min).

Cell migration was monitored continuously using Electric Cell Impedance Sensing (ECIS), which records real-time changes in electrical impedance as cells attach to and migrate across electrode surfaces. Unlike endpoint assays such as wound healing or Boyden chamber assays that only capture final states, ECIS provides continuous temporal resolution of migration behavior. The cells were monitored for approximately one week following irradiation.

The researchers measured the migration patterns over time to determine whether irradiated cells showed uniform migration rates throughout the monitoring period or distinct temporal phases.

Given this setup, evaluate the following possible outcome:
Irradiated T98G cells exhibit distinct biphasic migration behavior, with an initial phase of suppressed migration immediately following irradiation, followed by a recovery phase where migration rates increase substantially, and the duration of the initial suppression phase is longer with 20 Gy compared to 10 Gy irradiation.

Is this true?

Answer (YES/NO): NO